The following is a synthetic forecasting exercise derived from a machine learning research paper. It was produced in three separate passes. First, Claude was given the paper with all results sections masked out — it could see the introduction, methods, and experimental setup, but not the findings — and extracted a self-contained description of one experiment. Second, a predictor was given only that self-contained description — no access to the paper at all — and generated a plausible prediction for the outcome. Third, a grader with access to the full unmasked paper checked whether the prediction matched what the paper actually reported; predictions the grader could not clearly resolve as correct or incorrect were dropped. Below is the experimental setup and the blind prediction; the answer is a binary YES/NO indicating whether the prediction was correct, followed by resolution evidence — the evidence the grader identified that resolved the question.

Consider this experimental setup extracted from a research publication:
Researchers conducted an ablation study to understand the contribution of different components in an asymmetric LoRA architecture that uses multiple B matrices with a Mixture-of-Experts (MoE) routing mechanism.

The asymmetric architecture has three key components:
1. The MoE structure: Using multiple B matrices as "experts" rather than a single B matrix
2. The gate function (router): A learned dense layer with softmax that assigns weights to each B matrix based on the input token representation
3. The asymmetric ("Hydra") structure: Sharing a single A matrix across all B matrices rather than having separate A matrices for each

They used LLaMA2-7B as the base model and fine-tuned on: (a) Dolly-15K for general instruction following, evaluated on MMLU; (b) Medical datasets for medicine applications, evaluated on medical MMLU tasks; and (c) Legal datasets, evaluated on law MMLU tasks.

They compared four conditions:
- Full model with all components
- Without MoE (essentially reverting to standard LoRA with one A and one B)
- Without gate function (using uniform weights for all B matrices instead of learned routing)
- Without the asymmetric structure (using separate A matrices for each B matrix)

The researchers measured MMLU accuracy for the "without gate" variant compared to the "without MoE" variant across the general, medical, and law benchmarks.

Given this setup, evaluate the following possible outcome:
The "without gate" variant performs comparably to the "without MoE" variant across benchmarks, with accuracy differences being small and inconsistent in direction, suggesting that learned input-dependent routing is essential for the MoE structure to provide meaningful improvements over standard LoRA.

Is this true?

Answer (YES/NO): NO